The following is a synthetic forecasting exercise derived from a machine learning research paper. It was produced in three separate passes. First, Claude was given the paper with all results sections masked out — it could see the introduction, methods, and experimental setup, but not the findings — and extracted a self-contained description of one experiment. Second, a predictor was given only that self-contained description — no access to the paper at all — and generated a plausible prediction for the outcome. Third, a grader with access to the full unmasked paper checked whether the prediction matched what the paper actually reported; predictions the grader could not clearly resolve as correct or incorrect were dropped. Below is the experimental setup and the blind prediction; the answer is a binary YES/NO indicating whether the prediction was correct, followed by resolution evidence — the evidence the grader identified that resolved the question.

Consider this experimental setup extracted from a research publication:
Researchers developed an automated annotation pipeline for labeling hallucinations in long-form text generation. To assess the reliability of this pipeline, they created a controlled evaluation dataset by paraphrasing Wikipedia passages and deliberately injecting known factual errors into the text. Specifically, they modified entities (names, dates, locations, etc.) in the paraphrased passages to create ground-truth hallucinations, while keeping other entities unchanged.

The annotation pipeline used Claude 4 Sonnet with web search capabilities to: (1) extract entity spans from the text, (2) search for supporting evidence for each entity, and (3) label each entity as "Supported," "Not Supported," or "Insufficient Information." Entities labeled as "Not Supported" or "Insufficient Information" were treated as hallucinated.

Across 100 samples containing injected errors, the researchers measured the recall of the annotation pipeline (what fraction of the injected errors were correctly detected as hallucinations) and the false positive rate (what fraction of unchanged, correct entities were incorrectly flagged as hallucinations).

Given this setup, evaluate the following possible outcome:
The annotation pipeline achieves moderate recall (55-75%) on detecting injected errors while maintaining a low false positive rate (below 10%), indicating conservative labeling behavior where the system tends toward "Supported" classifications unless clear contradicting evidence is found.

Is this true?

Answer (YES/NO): NO